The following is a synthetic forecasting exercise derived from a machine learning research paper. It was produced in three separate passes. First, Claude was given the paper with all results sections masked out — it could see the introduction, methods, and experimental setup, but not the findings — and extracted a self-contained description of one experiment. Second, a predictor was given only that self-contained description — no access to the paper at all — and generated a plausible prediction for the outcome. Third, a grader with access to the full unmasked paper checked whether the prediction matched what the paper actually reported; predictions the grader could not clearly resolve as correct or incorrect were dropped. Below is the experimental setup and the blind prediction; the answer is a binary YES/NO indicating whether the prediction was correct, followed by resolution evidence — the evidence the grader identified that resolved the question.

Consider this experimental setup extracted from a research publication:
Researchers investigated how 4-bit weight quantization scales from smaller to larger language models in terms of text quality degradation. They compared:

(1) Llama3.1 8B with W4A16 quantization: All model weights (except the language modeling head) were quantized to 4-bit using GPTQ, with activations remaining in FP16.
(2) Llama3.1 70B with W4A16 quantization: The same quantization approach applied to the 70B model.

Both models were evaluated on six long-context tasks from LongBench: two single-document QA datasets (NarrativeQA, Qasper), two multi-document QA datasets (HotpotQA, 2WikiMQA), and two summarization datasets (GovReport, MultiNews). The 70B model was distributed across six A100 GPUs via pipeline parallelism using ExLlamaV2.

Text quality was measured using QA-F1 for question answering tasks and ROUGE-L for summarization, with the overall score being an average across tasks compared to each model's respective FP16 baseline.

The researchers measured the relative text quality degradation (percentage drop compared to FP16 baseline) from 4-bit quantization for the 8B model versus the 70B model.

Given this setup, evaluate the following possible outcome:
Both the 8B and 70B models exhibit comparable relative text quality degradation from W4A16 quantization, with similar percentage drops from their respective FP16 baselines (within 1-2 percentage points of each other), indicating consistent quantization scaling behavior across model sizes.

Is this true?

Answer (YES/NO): NO